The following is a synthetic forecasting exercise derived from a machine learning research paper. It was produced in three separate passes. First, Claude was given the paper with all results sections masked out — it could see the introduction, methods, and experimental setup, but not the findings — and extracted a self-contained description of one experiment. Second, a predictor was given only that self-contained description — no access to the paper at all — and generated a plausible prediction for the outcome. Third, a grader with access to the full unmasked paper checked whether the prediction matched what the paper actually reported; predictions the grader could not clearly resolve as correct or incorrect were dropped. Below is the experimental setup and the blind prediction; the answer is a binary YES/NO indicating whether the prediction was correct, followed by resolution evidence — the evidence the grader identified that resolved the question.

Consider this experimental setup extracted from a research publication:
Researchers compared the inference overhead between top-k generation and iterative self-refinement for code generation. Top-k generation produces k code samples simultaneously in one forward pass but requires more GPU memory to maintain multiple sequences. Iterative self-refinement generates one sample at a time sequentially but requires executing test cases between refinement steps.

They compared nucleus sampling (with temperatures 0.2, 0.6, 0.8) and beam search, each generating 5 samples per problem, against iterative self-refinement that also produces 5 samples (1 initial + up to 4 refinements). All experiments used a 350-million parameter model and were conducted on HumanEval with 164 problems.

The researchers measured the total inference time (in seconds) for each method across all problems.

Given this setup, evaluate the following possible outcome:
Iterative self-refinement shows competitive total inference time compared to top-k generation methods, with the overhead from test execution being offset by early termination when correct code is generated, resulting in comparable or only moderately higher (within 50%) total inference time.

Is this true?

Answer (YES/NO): NO